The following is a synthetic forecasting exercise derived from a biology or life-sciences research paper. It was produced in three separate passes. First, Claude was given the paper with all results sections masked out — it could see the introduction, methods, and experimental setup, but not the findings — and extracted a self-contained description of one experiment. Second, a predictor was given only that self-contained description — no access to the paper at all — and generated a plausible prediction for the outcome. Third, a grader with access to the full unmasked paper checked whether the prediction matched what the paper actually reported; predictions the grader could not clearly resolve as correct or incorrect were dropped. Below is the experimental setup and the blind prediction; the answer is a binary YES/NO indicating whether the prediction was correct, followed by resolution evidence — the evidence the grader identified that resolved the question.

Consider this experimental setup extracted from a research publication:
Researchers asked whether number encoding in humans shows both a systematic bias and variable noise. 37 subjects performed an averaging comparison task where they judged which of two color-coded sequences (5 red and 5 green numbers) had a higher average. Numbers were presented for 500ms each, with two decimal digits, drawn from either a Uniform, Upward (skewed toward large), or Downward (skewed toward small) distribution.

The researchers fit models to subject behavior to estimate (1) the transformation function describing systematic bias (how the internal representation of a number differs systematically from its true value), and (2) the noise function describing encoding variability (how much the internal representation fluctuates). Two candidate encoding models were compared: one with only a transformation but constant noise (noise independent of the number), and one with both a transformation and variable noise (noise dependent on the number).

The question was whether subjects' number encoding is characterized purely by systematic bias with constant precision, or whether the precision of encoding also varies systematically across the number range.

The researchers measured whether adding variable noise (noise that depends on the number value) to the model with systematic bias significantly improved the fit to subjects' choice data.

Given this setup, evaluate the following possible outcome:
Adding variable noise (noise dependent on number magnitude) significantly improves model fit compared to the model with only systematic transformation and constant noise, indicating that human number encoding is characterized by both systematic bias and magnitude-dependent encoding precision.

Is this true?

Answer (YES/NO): YES